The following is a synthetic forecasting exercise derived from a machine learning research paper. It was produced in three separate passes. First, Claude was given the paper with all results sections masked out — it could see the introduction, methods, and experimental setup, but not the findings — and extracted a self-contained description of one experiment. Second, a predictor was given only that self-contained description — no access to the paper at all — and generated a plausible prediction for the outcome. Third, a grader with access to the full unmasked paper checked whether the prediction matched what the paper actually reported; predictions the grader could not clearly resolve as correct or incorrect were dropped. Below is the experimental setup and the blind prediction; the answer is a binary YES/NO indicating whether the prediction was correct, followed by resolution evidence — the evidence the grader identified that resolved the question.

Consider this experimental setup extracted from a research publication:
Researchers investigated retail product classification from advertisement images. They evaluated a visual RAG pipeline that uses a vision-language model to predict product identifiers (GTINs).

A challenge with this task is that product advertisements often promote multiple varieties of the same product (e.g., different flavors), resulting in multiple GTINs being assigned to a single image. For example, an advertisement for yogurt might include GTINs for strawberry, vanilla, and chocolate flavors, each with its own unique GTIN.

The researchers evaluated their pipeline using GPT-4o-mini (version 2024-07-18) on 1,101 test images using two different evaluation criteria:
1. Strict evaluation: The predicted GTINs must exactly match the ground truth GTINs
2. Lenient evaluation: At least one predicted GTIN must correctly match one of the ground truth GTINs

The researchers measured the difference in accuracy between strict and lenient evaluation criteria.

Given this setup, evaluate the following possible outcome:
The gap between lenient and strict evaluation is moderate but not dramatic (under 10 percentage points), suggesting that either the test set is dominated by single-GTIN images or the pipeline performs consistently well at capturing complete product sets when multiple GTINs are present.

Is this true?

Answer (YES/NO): YES